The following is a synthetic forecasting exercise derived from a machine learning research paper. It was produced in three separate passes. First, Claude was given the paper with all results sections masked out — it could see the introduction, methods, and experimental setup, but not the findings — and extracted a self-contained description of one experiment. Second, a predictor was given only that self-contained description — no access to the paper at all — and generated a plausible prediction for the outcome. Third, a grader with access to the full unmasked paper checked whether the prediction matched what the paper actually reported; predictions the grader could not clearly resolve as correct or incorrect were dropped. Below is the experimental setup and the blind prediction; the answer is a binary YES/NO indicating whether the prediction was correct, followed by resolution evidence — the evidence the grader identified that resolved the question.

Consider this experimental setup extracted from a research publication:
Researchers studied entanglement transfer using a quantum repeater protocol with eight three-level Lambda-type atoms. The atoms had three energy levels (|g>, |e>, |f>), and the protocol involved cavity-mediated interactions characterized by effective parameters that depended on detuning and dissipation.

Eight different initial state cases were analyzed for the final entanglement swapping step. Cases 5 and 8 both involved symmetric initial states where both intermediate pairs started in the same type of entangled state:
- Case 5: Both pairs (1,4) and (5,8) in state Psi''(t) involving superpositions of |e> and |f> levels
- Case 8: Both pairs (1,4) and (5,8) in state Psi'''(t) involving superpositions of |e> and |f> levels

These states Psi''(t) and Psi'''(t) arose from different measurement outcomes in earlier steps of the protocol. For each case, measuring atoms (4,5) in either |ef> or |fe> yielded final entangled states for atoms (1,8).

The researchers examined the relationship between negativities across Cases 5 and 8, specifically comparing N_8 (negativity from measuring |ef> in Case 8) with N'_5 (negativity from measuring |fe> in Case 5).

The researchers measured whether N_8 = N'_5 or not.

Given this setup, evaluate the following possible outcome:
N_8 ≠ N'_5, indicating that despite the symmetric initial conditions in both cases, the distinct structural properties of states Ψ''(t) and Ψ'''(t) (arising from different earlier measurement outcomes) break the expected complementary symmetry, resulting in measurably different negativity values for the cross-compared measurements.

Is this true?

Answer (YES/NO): NO